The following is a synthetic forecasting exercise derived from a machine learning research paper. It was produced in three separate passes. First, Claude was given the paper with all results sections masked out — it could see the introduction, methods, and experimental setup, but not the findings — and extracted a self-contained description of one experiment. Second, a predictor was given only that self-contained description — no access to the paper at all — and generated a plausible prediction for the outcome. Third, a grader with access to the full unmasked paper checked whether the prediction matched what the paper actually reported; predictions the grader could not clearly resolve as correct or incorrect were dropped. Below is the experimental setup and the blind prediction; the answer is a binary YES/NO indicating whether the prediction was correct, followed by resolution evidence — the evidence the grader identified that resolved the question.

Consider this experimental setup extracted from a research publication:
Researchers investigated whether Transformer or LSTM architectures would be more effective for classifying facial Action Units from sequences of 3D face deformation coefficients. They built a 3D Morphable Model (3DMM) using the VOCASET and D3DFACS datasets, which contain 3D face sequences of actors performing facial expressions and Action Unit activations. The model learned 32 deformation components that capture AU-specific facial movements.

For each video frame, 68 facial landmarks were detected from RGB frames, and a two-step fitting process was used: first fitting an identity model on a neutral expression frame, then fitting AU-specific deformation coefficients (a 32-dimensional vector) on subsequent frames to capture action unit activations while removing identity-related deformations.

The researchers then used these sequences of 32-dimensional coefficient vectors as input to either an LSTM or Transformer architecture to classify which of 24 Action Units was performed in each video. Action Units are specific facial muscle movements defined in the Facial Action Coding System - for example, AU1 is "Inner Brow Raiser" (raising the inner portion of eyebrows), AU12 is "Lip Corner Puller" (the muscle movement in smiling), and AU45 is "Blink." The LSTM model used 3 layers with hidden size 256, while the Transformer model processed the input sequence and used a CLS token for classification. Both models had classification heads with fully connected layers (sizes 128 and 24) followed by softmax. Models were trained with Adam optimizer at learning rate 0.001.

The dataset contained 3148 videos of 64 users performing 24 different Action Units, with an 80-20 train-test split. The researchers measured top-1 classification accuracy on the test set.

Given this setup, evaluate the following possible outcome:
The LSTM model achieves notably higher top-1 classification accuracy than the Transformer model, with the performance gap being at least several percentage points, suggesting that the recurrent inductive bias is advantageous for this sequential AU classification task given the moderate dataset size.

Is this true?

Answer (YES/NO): NO